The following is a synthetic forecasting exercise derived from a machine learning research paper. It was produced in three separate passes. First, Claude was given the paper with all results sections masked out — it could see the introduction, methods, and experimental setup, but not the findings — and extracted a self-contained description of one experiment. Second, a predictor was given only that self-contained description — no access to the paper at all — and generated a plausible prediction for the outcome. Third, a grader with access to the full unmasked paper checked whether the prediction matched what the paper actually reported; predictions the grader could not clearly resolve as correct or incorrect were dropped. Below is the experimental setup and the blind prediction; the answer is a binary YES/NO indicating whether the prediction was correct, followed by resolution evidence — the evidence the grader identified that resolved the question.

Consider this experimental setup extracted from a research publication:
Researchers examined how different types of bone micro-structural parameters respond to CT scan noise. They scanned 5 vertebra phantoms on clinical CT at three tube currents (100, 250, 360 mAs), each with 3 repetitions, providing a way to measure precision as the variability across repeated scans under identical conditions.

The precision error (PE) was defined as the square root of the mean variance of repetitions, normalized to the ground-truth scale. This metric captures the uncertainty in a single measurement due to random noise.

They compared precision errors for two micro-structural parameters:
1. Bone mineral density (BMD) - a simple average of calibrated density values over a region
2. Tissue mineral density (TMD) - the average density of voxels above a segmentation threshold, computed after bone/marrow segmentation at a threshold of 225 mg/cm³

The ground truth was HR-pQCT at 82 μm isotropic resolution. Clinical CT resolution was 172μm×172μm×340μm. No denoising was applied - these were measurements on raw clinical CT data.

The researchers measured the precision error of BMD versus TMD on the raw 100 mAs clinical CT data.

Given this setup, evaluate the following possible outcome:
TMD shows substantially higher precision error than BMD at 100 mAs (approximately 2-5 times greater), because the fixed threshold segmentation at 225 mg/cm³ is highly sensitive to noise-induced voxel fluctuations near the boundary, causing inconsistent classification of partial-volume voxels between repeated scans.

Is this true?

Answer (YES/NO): NO